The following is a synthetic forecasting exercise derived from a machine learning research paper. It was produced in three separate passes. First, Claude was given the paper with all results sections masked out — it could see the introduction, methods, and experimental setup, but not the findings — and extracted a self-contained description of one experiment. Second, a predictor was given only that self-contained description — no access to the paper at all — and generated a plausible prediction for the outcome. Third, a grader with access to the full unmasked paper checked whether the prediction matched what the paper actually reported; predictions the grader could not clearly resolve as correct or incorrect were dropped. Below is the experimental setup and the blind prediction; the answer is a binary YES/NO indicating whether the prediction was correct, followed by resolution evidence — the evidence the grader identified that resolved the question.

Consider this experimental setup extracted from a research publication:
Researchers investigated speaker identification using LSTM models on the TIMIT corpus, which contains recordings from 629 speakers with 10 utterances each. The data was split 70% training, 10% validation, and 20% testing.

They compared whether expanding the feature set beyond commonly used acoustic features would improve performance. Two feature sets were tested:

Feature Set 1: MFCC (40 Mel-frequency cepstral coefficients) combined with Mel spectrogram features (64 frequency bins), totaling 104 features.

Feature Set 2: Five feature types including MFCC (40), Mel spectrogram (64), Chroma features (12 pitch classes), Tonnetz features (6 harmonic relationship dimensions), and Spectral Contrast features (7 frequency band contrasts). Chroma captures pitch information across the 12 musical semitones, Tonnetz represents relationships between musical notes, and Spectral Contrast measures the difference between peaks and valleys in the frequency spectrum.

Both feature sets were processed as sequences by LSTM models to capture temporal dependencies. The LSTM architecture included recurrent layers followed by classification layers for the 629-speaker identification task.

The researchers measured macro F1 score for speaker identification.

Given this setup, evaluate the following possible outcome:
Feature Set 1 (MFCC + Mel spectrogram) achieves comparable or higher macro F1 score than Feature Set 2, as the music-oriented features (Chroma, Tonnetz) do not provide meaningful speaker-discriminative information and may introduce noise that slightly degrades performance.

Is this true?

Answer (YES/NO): YES